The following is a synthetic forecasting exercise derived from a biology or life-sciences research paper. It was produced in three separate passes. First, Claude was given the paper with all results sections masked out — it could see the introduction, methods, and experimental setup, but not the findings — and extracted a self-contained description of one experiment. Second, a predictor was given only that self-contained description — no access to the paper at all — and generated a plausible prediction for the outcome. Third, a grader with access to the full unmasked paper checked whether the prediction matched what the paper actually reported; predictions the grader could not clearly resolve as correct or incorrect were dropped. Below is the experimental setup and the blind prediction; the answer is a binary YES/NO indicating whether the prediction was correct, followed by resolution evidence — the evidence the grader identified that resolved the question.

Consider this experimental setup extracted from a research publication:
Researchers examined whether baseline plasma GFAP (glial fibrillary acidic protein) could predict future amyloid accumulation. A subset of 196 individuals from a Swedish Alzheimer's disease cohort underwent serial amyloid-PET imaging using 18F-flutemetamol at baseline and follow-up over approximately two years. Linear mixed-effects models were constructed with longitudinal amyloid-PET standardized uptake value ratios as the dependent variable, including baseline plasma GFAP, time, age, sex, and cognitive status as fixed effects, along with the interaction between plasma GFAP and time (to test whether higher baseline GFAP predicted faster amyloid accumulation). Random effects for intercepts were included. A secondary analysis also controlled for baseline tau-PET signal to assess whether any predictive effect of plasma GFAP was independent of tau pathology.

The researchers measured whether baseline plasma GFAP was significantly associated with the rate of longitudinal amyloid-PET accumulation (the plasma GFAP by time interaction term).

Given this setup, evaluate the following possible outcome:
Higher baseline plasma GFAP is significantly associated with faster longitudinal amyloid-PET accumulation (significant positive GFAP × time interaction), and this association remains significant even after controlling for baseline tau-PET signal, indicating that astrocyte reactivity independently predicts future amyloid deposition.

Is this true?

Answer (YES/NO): YES